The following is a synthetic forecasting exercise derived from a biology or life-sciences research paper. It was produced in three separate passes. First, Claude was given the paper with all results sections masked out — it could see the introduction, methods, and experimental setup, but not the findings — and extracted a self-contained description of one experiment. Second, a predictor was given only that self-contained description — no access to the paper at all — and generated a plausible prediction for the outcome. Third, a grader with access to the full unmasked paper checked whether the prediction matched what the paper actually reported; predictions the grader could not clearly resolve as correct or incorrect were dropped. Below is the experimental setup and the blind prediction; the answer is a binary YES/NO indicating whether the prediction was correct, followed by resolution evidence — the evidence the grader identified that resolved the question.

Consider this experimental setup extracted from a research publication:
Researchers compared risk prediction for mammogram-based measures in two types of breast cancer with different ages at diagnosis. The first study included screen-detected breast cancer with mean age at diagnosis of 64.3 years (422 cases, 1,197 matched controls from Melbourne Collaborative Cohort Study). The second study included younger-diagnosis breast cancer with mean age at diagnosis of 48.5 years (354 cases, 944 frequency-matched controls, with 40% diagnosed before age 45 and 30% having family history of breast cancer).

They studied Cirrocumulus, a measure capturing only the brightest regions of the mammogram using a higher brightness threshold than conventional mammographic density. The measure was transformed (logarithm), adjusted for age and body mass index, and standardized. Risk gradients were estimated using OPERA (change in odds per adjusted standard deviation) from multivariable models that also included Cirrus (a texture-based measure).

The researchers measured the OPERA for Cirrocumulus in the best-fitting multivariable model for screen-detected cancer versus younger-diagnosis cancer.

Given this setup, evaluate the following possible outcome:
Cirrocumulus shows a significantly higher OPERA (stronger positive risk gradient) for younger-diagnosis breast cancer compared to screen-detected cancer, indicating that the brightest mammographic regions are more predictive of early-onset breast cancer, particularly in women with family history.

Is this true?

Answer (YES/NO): NO